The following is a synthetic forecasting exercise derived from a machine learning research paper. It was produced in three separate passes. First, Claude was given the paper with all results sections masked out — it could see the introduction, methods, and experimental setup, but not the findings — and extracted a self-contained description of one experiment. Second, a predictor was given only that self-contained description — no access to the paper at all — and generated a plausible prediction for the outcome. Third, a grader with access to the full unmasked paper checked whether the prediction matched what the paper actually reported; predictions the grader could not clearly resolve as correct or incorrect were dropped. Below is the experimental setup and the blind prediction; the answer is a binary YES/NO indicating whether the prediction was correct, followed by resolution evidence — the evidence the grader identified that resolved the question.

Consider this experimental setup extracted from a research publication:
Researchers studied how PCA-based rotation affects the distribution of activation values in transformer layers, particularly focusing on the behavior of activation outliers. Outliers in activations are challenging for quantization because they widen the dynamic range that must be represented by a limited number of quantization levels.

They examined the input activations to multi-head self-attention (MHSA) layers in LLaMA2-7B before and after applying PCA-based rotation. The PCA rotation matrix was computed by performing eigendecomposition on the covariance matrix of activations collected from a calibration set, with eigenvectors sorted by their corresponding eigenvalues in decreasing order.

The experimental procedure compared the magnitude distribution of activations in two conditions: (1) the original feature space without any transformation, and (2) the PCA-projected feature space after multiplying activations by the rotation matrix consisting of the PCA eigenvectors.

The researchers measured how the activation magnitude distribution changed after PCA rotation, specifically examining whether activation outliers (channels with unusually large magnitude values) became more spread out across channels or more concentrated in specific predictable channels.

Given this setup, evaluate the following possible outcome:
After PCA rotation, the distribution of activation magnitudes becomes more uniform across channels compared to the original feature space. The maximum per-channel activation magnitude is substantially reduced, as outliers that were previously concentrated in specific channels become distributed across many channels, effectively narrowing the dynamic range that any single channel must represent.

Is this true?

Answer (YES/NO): NO